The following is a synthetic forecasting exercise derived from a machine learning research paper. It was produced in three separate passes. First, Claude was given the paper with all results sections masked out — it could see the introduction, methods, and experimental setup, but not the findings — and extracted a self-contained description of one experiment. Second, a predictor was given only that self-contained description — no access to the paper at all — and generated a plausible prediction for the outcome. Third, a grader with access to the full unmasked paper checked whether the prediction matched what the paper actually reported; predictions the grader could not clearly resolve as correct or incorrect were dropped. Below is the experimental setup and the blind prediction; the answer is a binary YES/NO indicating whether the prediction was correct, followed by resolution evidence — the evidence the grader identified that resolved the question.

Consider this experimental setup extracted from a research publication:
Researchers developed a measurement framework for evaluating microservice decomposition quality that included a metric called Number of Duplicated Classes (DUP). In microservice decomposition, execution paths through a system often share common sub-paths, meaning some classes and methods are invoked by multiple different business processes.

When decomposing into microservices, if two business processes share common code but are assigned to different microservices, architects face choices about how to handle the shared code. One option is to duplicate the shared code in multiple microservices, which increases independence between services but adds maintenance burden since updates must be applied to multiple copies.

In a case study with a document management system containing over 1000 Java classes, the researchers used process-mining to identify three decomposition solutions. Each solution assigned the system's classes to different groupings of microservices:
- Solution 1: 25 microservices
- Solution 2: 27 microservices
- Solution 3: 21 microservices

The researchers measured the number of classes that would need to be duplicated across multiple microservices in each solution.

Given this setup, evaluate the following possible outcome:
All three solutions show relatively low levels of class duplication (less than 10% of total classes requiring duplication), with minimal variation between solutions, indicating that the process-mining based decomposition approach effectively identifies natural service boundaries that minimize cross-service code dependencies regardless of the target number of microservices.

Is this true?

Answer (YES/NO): NO